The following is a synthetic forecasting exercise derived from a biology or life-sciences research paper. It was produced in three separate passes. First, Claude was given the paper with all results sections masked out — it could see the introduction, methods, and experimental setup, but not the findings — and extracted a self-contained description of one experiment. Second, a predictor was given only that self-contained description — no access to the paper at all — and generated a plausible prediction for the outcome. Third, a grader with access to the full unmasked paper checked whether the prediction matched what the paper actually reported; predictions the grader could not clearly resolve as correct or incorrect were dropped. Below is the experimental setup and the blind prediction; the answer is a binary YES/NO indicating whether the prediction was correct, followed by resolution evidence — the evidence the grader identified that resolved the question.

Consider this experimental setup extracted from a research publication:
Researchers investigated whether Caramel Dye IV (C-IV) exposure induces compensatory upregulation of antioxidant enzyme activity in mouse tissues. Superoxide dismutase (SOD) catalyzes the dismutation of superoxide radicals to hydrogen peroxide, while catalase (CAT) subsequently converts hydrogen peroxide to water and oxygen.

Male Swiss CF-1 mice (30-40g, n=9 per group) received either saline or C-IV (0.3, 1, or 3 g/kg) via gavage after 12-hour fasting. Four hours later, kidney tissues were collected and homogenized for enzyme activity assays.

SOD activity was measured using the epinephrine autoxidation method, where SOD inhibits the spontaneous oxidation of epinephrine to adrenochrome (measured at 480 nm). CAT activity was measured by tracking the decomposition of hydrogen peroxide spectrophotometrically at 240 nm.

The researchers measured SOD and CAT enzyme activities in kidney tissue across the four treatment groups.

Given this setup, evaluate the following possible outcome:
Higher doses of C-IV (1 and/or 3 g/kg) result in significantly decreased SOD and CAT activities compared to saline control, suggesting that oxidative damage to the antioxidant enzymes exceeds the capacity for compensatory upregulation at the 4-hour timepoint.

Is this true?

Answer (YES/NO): NO